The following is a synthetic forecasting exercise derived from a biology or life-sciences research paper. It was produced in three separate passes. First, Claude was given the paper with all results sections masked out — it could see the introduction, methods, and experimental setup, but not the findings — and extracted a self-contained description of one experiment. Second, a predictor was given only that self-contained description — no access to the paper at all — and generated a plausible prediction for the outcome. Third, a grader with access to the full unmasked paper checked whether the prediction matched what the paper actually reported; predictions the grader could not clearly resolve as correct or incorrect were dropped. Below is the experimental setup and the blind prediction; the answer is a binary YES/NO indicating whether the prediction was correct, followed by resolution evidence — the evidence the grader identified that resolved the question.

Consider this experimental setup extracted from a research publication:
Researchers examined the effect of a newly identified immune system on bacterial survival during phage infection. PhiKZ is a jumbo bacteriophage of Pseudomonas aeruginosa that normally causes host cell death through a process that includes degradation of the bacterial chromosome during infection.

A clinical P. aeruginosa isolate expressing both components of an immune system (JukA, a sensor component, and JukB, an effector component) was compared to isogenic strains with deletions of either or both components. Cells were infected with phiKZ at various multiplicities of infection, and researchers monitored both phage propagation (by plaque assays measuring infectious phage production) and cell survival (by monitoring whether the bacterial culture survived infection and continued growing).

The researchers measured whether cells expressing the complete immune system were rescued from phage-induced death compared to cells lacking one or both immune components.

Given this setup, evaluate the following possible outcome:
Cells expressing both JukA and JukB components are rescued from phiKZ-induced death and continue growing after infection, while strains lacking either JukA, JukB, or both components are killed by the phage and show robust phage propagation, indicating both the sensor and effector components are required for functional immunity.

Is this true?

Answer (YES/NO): YES